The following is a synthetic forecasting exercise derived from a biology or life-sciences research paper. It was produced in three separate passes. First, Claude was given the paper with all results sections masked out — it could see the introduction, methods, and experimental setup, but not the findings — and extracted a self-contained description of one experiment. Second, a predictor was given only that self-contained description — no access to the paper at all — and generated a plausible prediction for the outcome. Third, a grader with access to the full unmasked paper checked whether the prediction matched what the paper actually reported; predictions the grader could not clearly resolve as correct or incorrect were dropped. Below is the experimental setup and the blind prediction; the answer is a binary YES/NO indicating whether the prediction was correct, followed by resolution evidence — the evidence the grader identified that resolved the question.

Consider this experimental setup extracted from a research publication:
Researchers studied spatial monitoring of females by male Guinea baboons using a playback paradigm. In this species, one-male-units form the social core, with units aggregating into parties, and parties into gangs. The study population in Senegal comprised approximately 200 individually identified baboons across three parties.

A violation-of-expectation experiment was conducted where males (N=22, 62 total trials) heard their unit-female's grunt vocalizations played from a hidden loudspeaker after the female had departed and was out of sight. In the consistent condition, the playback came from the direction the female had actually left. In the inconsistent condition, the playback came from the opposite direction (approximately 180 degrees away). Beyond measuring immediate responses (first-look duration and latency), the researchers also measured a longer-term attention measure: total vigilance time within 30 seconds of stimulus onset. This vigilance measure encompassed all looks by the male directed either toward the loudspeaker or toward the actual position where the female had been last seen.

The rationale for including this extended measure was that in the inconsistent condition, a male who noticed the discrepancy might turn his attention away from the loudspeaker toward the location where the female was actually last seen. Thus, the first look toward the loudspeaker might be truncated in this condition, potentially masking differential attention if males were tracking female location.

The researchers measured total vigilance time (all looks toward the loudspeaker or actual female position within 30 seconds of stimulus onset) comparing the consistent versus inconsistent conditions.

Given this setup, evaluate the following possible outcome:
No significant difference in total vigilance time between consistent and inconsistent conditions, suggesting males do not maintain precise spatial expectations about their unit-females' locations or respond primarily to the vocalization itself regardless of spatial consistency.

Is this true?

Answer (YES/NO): YES